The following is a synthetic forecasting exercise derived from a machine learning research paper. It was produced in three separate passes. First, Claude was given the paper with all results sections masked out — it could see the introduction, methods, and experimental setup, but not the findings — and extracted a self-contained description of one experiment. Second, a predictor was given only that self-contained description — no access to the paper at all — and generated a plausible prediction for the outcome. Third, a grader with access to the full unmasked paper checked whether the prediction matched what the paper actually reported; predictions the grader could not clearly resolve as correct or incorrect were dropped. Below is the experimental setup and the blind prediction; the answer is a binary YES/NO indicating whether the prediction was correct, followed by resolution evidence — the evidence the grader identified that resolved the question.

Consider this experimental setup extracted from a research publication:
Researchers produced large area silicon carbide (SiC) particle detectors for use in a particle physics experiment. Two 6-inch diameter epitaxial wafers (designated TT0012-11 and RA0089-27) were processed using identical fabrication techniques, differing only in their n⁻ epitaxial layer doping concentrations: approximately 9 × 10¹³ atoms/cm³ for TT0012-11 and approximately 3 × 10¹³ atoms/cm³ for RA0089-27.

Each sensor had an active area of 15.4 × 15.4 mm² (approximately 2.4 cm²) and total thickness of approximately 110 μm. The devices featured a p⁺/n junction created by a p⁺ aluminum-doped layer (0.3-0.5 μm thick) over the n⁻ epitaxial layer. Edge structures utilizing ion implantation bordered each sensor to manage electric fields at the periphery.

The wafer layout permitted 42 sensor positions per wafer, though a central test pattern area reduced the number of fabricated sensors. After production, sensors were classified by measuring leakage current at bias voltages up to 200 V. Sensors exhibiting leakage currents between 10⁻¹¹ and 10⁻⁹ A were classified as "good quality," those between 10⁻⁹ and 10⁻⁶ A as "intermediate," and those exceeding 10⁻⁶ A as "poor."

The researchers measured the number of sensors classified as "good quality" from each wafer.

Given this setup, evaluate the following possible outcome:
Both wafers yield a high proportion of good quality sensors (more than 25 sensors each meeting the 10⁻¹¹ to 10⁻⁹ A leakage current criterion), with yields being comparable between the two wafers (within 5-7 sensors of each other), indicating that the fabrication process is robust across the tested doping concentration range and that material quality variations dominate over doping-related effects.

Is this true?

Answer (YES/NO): NO